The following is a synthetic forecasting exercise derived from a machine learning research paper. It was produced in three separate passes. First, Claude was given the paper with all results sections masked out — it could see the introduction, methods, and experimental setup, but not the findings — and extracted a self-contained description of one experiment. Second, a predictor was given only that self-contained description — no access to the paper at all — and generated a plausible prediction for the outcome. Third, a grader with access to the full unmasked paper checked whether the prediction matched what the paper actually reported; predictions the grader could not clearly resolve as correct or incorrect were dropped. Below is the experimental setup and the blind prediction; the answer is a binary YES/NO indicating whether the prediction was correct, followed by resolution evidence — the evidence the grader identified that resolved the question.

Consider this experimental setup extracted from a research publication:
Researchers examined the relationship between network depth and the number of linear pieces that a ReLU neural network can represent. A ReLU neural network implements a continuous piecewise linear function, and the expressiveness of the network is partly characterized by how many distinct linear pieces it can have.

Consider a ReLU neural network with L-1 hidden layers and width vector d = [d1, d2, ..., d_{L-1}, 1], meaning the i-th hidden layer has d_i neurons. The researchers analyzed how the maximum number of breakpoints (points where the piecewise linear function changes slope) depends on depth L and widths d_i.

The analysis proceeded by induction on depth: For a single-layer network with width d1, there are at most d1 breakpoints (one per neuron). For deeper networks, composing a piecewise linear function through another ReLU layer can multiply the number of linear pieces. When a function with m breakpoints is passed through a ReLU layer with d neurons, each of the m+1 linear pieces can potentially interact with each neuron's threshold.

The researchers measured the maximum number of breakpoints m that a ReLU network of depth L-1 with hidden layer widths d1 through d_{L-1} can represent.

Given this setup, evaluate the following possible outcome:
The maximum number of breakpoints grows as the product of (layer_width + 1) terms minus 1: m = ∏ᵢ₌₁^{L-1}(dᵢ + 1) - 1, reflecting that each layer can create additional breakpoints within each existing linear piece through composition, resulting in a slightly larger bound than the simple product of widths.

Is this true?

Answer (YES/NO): NO